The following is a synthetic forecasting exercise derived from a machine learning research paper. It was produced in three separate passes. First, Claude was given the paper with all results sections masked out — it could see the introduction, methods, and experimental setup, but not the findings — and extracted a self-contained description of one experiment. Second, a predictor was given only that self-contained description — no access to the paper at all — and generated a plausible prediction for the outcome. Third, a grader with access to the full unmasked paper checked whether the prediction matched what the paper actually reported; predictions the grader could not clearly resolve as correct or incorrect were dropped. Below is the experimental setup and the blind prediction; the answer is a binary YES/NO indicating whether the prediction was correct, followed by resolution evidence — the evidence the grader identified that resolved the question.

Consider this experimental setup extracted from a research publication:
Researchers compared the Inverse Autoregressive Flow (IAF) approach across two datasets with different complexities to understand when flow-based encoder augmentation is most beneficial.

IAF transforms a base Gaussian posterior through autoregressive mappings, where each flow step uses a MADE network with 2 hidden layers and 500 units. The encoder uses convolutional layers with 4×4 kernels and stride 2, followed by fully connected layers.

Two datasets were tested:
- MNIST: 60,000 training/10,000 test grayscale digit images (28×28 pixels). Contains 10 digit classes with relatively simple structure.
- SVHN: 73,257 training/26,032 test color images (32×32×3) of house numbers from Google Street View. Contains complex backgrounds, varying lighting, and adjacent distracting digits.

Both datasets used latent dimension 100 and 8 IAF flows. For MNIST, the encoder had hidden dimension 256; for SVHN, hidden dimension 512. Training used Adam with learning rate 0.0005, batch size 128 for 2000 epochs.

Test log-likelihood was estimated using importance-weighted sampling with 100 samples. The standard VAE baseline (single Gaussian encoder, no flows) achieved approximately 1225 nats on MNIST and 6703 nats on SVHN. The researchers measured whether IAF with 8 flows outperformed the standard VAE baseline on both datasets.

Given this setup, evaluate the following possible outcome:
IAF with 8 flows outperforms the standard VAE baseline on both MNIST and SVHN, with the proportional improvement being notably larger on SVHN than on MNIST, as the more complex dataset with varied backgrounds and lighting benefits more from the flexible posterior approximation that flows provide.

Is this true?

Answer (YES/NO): NO